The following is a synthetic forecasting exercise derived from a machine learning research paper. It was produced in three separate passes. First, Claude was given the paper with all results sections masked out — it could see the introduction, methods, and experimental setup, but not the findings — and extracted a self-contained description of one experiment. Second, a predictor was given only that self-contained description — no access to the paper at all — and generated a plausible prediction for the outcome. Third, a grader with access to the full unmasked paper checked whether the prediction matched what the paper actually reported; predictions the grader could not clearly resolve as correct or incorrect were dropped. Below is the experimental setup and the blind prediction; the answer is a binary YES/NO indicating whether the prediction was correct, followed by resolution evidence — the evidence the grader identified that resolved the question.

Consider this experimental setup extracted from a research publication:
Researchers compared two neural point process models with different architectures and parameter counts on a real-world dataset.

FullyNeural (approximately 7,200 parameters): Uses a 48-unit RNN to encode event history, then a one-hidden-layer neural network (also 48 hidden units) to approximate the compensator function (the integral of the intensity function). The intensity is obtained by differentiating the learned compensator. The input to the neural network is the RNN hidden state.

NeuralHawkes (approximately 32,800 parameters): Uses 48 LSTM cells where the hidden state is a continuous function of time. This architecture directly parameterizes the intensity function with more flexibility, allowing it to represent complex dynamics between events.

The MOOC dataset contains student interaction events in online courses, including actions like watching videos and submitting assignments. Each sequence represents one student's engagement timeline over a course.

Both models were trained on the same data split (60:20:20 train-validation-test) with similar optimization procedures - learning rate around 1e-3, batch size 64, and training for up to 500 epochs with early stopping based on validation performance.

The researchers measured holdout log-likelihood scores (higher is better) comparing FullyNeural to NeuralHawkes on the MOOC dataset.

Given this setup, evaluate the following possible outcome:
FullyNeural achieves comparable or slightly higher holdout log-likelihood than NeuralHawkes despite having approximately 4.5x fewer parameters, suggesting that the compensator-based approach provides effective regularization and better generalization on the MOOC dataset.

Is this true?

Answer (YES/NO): YES